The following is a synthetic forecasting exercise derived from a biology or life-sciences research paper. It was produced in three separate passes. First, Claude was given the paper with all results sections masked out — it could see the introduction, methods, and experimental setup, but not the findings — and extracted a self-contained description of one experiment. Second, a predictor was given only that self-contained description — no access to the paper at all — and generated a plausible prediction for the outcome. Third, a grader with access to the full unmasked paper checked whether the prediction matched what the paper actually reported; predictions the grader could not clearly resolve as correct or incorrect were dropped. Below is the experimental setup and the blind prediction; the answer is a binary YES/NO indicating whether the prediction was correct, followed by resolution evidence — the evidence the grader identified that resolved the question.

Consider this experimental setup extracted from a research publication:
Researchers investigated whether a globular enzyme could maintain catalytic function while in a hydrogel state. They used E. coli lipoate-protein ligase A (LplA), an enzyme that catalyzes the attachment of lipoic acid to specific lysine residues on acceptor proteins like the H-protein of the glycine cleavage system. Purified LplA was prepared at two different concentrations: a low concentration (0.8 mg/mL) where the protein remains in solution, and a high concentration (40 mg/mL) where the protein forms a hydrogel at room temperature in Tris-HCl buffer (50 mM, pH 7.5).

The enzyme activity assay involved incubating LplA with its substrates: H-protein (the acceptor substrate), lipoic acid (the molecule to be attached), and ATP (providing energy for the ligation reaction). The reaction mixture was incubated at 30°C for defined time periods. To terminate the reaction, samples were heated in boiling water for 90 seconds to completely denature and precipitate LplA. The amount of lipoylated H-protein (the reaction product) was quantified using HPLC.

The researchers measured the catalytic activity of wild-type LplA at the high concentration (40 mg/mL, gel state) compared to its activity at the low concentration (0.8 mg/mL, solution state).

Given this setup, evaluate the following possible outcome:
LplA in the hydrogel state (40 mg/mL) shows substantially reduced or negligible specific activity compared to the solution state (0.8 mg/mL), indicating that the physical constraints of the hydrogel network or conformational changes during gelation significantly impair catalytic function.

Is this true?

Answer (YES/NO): NO